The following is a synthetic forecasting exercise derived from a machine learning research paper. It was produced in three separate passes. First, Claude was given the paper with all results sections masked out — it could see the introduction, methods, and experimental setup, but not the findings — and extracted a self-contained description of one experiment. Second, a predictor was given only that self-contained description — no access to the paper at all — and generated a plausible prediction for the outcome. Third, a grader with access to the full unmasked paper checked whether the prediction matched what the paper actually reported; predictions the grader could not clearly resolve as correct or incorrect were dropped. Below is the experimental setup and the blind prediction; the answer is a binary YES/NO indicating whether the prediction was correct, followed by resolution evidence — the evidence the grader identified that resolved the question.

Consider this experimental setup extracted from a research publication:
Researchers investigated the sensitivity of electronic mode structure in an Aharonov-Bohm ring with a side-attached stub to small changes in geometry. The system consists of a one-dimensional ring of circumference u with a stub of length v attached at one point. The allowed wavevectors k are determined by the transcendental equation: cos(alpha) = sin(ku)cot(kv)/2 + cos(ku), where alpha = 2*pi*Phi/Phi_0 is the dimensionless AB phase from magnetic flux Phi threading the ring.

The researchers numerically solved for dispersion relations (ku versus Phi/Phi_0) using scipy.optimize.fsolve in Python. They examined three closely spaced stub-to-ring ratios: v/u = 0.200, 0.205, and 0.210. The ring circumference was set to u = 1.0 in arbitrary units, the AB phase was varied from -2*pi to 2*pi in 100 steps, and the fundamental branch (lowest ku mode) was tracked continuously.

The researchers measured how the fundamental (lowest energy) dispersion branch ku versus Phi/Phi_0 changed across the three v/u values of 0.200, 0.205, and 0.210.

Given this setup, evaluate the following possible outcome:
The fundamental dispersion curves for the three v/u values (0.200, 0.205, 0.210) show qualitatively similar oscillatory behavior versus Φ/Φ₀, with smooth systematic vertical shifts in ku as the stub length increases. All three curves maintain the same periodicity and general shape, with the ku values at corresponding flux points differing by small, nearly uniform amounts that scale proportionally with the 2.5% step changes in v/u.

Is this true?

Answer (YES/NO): NO